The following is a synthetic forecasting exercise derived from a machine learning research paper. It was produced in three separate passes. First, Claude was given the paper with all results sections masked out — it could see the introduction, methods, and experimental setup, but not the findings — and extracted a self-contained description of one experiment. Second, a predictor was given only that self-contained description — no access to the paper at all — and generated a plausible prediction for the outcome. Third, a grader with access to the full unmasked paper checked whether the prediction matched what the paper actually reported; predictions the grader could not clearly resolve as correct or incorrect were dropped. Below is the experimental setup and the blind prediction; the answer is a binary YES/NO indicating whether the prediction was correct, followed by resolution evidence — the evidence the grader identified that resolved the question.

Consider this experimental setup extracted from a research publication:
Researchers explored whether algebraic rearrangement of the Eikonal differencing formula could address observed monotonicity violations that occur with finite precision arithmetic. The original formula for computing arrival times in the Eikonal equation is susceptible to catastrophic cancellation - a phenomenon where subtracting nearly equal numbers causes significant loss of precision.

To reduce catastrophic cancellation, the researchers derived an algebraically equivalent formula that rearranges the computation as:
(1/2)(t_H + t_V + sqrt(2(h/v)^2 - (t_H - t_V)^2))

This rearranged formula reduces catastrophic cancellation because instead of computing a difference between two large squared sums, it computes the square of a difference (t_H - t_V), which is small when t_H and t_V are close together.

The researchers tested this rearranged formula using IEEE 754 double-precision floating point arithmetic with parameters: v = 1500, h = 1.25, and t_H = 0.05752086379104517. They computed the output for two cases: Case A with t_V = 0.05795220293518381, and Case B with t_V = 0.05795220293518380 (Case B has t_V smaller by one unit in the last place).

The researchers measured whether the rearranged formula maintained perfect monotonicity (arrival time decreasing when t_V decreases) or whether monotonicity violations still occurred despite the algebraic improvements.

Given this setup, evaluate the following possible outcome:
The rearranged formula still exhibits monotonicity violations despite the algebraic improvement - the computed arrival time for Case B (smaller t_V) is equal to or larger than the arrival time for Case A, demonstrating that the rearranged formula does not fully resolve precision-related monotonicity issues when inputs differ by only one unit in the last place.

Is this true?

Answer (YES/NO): YES